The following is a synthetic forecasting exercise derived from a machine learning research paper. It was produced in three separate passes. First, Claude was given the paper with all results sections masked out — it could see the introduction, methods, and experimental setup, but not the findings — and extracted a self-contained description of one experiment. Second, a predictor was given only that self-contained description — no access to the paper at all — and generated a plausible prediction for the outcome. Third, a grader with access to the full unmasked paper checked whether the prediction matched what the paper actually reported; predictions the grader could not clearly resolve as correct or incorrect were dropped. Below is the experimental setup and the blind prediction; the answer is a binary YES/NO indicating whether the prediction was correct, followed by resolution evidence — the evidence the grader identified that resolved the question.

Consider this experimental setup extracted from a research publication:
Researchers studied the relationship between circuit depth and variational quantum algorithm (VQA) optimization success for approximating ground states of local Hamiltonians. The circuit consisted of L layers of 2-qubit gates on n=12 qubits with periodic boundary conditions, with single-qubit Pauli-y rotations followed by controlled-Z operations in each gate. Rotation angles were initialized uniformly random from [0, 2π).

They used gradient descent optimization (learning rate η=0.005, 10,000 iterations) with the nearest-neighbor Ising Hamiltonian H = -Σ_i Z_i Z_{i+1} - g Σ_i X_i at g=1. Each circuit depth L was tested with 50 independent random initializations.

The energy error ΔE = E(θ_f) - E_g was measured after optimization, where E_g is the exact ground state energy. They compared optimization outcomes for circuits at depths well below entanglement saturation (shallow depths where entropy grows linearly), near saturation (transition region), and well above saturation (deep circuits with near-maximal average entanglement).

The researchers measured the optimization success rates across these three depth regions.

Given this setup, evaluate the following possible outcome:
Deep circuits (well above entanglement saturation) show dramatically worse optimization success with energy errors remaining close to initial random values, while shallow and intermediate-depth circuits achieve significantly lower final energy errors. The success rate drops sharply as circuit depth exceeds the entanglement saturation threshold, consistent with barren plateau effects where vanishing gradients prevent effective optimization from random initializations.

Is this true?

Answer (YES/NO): YES